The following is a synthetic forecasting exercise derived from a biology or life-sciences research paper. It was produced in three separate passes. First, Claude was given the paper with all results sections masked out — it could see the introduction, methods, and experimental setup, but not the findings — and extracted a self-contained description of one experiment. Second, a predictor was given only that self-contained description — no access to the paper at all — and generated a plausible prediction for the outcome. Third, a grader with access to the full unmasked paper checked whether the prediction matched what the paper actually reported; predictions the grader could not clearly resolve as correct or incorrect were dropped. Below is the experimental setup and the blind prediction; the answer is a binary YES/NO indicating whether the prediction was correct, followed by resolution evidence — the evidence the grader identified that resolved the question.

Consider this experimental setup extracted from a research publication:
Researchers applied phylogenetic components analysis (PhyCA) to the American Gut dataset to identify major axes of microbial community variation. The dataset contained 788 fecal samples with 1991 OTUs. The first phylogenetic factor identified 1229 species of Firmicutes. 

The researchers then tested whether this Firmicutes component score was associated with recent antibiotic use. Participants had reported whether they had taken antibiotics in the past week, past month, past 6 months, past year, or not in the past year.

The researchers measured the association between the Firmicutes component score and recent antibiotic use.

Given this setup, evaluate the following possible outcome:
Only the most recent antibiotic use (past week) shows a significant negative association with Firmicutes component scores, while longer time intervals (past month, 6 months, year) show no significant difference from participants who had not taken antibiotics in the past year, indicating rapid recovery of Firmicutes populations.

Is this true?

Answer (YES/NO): NO